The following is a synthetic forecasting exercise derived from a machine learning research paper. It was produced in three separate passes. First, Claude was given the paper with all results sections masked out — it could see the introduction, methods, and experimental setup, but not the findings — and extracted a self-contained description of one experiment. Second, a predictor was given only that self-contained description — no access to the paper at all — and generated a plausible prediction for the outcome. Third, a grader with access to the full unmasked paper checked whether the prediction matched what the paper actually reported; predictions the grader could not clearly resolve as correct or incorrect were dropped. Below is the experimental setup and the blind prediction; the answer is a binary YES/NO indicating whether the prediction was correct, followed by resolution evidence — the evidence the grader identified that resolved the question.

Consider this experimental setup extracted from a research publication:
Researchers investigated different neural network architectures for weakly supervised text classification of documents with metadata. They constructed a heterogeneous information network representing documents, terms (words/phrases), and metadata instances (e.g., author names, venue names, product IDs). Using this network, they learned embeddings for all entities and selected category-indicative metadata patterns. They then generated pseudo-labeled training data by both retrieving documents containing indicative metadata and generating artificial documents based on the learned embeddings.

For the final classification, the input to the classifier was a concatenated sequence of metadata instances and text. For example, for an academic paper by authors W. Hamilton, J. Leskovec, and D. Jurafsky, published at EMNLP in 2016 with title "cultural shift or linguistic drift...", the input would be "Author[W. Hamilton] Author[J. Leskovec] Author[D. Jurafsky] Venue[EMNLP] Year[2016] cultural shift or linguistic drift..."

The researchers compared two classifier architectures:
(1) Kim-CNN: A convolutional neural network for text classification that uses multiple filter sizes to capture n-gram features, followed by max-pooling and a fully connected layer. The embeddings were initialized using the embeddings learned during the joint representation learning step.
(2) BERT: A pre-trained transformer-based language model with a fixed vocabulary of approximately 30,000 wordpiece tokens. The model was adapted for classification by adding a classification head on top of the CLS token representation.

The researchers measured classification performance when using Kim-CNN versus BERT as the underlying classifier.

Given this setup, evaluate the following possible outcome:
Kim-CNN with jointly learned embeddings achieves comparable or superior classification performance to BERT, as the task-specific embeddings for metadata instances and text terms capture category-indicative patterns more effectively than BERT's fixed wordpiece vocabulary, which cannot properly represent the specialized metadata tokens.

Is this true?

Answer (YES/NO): YES